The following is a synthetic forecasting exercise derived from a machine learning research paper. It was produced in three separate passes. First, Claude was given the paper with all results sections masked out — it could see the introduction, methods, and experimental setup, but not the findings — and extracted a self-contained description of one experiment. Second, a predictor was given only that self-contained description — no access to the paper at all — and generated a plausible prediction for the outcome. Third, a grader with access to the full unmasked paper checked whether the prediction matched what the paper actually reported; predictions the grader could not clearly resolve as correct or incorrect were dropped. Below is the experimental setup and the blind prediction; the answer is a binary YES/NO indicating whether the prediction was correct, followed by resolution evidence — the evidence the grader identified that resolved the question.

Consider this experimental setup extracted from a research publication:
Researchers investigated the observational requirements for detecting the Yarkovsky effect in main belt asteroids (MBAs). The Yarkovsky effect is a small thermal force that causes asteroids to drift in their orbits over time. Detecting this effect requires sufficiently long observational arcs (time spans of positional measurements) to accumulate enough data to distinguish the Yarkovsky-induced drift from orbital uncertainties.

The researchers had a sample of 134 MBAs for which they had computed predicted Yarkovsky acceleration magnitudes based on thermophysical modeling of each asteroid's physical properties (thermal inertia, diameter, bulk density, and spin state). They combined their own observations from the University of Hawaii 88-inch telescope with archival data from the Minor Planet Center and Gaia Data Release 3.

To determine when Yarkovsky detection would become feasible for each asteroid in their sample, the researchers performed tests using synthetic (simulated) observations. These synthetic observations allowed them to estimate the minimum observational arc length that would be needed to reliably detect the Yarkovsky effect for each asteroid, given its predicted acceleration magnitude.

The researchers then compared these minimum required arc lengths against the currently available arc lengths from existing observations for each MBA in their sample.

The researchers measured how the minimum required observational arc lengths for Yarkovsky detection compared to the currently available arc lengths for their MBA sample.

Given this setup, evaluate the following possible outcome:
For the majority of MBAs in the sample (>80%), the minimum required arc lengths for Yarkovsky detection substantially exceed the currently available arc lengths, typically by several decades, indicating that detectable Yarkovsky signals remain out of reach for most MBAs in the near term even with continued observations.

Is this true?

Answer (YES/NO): YES